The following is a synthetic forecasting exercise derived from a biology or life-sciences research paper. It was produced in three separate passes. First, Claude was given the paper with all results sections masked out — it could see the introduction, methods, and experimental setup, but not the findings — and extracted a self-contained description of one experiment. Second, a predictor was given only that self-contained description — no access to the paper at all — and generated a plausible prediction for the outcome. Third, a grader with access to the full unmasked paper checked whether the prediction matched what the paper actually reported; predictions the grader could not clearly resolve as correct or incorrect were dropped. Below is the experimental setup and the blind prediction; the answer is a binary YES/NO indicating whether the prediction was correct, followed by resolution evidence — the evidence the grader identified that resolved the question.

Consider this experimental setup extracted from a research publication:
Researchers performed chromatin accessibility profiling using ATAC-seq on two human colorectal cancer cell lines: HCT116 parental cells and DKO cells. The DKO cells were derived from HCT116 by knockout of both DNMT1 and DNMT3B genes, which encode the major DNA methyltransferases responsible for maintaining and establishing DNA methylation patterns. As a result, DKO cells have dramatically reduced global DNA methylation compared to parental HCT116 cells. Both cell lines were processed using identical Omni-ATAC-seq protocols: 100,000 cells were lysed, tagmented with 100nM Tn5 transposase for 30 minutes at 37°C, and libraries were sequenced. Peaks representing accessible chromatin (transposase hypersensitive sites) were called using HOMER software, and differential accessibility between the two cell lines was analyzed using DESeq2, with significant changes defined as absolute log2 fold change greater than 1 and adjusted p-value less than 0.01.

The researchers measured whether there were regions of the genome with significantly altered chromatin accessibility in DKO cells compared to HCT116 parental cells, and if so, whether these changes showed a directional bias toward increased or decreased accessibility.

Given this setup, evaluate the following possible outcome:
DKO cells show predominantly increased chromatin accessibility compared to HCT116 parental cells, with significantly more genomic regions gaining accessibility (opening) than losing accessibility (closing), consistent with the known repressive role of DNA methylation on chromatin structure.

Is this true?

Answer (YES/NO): YES